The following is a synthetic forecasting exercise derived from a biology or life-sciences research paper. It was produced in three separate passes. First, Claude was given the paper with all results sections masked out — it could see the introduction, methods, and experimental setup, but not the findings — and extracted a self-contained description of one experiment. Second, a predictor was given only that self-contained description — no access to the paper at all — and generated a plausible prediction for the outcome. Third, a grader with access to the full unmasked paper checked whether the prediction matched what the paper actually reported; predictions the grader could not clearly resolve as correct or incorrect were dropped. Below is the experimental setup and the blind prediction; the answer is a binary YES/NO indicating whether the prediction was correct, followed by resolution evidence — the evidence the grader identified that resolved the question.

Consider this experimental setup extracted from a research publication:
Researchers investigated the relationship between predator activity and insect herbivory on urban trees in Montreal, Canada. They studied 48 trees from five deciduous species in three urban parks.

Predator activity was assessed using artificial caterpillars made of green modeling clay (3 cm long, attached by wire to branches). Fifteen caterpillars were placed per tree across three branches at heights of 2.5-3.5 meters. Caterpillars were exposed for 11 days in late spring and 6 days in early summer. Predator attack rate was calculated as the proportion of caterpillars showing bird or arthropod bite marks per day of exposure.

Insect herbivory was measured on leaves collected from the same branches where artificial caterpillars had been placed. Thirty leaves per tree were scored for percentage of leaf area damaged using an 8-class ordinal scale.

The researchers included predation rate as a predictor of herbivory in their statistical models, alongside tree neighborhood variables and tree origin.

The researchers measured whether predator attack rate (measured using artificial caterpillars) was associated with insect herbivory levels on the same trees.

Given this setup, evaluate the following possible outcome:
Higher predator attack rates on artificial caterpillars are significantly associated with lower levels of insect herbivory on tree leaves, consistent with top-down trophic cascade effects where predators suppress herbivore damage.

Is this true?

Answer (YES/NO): YES